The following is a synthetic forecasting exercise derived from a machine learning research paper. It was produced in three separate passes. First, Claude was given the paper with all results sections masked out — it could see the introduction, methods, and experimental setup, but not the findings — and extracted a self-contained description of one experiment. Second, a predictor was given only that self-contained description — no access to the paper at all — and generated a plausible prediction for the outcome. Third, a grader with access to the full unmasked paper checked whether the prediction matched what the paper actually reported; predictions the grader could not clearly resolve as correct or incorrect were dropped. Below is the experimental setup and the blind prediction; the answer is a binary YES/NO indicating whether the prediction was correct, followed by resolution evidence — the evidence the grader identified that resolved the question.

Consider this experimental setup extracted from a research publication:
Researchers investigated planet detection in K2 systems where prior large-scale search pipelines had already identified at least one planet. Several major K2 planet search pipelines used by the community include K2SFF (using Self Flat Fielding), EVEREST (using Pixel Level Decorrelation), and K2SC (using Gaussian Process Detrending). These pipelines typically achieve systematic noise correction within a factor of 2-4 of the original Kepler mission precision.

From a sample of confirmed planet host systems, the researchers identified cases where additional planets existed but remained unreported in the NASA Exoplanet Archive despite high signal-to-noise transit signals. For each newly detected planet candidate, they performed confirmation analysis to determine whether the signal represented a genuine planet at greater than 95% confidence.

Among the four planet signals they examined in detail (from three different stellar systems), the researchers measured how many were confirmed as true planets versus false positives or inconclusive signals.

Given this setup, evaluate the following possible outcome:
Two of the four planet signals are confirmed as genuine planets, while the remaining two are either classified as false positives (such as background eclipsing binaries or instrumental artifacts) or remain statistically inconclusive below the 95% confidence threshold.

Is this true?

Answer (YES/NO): NO